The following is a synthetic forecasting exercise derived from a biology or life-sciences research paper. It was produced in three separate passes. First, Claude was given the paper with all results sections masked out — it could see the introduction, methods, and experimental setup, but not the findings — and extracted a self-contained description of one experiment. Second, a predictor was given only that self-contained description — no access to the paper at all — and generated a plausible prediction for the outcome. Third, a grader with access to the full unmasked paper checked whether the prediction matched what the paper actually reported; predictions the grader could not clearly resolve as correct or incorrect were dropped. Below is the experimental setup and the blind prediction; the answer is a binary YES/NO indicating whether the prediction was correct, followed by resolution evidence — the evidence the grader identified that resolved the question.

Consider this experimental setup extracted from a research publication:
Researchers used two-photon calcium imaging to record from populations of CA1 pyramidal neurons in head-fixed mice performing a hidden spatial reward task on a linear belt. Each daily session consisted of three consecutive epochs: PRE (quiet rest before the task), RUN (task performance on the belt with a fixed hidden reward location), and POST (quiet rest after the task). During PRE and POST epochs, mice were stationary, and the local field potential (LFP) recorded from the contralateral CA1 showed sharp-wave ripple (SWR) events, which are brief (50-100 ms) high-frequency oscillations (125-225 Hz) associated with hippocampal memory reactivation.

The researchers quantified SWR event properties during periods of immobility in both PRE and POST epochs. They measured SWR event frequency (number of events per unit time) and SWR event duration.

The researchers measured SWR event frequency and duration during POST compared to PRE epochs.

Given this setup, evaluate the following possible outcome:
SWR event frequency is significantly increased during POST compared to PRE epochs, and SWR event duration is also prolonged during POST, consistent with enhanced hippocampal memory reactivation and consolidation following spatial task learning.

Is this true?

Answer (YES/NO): YES